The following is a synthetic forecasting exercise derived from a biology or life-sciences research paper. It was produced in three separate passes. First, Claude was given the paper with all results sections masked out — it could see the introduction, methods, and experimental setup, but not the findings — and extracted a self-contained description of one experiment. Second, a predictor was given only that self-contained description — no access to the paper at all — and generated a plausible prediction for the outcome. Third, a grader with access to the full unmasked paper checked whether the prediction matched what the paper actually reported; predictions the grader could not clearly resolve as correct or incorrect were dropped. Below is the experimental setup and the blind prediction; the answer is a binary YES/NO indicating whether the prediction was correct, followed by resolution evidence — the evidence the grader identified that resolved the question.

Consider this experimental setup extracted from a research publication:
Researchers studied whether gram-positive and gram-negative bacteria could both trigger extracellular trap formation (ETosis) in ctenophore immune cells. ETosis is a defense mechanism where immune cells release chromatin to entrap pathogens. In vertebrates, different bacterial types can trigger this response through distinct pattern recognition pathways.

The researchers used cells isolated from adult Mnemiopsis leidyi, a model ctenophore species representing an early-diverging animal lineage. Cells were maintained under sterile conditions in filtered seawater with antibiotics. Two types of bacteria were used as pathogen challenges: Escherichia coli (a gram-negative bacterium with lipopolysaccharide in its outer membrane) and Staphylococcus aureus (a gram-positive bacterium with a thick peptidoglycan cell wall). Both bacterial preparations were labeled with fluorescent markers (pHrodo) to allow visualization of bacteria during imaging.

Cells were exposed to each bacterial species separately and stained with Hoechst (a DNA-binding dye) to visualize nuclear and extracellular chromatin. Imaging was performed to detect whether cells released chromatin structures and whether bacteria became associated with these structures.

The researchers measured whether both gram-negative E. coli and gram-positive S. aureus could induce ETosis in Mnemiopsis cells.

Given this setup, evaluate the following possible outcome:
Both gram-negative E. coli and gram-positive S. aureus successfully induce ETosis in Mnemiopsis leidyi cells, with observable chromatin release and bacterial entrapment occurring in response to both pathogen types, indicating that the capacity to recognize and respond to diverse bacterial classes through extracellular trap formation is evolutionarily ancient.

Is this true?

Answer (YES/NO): YES